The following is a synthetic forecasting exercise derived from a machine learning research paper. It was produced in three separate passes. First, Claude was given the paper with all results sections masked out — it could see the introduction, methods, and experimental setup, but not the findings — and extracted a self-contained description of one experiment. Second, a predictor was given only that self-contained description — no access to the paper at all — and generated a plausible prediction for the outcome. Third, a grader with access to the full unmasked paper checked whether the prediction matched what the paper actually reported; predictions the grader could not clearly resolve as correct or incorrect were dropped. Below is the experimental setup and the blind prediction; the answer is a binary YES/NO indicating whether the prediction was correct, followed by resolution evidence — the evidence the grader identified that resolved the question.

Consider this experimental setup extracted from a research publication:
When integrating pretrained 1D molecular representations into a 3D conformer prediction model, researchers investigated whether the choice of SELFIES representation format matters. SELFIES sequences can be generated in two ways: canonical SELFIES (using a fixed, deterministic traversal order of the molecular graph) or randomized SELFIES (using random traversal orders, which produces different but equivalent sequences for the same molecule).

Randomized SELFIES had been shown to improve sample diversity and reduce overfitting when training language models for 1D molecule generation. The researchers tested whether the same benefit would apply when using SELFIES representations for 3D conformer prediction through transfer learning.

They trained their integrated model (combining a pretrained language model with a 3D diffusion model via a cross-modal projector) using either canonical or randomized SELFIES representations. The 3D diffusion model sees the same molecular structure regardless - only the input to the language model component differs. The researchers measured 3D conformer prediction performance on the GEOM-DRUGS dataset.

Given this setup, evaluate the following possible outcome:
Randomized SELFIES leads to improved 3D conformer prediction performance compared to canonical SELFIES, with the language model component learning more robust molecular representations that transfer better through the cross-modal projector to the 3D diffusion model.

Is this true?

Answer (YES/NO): NO